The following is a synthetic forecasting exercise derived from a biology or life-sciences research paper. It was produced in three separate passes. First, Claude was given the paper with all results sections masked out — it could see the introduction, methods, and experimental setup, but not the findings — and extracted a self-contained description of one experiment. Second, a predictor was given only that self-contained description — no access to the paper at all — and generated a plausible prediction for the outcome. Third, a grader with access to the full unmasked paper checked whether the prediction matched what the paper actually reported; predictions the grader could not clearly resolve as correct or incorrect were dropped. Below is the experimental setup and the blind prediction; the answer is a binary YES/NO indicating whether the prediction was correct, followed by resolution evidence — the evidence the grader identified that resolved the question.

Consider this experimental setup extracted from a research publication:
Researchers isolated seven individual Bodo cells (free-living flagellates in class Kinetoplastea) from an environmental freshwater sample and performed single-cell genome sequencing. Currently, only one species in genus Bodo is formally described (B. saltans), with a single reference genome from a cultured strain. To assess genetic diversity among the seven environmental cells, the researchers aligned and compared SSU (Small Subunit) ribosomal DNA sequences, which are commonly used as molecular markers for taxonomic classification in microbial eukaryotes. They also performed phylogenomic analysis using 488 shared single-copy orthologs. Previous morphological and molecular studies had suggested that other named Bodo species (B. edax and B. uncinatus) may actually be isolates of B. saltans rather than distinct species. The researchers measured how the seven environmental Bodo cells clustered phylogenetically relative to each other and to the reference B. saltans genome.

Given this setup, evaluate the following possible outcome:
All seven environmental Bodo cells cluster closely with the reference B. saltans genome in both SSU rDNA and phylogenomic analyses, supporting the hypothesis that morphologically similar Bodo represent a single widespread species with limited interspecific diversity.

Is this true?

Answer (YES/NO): NO